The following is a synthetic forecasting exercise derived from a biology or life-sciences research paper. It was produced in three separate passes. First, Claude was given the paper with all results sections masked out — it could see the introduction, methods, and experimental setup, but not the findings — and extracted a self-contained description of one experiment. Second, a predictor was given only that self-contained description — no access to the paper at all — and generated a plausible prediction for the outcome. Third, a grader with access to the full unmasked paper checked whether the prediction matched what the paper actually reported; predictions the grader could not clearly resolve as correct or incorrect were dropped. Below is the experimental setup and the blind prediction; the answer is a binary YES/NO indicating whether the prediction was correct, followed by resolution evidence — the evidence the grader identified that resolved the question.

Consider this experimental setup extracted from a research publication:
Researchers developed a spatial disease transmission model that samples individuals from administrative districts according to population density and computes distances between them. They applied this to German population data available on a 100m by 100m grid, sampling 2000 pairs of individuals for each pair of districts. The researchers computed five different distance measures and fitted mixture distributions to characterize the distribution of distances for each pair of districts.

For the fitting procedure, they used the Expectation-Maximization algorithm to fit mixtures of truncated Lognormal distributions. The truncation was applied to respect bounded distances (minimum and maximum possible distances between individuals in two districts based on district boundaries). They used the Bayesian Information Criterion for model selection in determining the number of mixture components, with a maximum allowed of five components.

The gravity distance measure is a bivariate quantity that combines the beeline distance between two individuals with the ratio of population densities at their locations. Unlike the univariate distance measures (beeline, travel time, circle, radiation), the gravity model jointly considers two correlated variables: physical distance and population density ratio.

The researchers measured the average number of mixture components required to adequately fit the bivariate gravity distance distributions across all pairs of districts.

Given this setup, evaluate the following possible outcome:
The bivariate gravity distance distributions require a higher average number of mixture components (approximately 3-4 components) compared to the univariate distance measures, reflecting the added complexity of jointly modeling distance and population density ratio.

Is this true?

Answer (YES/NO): NO